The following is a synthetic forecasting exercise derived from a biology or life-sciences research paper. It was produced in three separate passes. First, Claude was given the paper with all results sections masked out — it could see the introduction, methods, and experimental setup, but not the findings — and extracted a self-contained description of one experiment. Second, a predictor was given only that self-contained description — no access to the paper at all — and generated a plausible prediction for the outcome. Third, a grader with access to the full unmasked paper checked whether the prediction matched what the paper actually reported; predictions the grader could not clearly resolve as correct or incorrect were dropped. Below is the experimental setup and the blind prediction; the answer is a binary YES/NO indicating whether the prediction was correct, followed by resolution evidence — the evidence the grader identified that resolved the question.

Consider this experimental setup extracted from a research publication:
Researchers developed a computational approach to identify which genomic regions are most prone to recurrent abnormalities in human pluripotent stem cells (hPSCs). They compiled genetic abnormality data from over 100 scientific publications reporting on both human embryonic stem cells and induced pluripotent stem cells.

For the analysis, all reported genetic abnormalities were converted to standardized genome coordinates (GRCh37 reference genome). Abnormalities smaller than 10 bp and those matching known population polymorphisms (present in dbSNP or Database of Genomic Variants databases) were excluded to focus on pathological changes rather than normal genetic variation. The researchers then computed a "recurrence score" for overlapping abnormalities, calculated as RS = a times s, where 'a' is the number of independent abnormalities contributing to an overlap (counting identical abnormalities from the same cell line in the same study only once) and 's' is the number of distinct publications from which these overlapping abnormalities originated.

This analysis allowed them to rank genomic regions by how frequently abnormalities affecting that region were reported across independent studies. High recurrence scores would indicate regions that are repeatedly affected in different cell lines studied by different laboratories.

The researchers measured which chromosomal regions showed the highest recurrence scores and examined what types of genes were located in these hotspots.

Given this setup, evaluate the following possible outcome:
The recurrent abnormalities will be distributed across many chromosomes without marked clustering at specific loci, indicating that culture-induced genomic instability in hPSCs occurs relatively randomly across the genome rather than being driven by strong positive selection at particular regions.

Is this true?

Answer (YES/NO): NO